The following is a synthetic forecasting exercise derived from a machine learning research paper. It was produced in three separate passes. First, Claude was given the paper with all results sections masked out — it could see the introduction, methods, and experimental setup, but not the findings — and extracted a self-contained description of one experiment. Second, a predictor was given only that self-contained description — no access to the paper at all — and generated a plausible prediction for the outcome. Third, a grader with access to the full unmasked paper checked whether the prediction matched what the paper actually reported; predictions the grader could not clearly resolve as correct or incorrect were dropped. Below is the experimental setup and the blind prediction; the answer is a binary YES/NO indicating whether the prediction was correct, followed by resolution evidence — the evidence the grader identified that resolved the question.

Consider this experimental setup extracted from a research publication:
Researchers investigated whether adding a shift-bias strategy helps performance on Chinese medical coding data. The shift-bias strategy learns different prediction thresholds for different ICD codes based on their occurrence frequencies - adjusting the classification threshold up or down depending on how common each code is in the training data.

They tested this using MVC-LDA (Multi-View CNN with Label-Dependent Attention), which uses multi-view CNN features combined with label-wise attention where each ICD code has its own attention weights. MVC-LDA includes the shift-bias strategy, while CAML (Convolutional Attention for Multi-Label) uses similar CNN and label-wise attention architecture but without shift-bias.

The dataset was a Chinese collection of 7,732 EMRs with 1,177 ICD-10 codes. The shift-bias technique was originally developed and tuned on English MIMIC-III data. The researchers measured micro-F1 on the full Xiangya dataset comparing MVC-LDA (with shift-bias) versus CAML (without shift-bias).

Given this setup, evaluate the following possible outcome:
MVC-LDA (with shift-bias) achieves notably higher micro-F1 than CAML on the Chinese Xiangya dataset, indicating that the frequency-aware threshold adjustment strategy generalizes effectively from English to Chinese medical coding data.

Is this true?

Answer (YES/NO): NO